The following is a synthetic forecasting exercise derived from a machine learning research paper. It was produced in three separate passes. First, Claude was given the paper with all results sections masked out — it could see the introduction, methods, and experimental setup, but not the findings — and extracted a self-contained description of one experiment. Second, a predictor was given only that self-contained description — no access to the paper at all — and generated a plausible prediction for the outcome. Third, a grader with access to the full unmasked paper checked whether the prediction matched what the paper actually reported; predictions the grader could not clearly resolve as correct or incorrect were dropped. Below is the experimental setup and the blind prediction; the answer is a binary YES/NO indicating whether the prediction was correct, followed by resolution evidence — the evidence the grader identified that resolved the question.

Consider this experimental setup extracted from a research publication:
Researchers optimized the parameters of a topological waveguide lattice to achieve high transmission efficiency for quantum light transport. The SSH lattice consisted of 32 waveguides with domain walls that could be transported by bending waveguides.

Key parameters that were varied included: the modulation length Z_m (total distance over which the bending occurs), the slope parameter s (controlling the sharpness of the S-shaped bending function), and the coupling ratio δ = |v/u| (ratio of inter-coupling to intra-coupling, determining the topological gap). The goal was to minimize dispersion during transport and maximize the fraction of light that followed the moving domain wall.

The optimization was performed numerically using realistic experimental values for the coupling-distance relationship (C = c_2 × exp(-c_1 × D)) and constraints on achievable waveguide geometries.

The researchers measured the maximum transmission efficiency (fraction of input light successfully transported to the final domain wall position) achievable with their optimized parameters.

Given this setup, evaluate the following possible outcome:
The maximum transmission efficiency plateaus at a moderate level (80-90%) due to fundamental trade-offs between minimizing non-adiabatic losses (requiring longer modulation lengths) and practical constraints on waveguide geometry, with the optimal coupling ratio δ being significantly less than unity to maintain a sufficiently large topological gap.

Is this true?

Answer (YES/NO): NO